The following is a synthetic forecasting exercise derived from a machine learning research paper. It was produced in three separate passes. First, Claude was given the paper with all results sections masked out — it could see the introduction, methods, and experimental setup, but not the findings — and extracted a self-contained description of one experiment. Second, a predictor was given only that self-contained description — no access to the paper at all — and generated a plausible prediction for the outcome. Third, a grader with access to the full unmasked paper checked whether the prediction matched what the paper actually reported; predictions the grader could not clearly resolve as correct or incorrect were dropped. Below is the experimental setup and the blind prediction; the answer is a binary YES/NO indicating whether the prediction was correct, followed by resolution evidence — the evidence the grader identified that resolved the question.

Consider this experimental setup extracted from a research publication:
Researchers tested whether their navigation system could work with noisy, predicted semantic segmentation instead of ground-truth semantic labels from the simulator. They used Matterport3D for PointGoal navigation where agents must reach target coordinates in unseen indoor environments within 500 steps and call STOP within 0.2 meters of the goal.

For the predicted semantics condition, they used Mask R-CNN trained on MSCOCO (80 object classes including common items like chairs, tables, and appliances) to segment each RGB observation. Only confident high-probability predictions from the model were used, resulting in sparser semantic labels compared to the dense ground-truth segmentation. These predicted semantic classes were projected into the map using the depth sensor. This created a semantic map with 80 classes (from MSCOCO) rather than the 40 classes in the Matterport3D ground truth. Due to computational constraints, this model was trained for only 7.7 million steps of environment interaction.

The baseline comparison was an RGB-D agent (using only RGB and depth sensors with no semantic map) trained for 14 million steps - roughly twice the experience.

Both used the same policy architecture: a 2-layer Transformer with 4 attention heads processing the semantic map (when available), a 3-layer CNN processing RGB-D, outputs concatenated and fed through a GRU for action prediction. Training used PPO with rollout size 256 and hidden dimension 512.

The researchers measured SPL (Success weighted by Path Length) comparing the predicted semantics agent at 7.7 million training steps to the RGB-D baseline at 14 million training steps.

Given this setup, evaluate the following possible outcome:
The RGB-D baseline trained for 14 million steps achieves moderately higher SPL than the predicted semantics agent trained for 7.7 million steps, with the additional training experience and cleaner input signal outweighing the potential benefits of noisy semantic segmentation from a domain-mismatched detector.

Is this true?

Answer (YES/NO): NO